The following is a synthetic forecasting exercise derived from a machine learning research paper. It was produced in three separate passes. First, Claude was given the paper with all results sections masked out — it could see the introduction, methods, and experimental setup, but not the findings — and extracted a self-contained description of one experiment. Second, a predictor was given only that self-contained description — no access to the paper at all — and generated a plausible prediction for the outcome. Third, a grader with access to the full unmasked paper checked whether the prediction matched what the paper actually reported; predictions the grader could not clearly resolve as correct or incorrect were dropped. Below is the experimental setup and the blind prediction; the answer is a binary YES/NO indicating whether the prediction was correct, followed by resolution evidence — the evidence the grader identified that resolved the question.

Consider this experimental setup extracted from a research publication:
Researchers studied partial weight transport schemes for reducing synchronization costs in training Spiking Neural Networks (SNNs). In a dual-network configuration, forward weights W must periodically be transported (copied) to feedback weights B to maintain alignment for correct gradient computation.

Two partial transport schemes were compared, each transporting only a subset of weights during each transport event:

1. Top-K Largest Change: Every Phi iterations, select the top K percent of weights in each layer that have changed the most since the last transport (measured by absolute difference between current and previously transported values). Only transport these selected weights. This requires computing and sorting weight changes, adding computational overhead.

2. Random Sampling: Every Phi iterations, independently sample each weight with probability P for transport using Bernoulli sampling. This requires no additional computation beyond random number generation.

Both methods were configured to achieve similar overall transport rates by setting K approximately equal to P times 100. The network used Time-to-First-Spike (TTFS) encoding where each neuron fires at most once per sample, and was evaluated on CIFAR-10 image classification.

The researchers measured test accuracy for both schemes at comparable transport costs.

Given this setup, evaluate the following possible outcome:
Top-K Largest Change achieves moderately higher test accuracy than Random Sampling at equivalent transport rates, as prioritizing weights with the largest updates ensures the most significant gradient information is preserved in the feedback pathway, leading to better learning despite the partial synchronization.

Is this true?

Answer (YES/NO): YES